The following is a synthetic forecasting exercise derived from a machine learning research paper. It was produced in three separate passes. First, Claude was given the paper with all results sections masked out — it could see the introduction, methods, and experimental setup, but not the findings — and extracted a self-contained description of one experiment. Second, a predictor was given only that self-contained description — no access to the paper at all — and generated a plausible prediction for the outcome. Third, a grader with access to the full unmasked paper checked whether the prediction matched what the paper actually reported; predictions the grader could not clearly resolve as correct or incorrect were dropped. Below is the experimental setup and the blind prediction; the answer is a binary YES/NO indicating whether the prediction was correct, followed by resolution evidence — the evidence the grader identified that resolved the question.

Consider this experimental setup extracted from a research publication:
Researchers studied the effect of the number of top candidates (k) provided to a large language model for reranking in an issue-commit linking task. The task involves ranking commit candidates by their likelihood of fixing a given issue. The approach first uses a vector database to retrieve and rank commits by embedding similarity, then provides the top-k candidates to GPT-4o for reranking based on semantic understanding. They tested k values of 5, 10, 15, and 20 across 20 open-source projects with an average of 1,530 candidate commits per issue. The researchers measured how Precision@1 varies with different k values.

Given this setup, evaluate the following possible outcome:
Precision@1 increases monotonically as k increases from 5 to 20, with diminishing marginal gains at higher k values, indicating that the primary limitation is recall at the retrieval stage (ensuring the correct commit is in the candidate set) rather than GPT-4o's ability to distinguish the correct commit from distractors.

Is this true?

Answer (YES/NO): YES